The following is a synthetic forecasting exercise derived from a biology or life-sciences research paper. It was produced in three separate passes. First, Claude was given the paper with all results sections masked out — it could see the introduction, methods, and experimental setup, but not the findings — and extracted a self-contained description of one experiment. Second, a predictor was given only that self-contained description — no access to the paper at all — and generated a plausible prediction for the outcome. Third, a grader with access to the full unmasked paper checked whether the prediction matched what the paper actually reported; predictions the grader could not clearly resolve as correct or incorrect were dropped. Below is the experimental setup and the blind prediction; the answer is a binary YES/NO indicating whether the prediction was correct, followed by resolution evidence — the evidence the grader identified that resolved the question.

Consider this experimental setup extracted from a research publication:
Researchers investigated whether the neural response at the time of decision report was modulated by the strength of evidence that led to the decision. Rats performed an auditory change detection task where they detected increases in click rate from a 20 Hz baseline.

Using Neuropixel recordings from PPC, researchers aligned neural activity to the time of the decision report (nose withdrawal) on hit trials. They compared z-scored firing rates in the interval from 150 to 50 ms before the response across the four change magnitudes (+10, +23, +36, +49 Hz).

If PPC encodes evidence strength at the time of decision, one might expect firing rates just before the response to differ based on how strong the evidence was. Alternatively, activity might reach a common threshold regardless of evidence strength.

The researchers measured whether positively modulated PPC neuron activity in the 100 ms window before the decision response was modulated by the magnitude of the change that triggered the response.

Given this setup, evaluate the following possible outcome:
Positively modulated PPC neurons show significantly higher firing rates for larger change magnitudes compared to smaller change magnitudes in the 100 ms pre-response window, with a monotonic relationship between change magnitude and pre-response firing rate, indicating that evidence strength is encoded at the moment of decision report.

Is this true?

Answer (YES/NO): NO